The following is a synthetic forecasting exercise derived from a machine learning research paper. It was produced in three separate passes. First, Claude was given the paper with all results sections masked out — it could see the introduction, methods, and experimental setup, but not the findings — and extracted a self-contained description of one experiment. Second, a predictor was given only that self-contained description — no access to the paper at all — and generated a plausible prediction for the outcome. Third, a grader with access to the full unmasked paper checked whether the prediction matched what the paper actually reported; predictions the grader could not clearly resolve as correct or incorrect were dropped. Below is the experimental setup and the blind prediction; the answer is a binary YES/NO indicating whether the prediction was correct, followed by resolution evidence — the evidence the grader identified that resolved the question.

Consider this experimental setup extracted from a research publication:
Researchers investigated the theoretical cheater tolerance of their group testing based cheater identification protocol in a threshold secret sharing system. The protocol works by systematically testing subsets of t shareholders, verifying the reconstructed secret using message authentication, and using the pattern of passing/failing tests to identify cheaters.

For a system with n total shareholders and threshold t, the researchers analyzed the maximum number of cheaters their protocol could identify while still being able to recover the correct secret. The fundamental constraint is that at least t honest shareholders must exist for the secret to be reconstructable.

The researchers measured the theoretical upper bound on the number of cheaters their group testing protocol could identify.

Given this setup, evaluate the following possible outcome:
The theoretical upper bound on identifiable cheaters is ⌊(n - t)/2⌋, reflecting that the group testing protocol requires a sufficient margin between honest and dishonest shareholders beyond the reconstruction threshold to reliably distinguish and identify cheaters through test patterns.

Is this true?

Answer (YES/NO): NO